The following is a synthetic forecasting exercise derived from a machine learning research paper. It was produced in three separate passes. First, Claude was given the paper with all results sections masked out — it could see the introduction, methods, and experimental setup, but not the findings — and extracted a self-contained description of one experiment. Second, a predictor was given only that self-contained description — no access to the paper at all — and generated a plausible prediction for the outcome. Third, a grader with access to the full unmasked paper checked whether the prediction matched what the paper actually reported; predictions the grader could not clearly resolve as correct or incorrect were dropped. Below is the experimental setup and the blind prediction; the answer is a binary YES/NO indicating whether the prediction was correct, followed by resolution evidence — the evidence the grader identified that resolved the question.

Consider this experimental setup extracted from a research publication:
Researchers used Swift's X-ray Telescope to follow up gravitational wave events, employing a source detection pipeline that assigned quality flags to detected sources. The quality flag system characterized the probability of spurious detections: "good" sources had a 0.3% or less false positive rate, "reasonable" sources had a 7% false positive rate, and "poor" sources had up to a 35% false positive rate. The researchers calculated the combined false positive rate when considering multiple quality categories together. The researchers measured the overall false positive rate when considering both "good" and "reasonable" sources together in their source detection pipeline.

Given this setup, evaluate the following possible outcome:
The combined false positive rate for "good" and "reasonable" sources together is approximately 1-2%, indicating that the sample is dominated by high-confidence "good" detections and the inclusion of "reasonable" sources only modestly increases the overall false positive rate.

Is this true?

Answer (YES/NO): YES